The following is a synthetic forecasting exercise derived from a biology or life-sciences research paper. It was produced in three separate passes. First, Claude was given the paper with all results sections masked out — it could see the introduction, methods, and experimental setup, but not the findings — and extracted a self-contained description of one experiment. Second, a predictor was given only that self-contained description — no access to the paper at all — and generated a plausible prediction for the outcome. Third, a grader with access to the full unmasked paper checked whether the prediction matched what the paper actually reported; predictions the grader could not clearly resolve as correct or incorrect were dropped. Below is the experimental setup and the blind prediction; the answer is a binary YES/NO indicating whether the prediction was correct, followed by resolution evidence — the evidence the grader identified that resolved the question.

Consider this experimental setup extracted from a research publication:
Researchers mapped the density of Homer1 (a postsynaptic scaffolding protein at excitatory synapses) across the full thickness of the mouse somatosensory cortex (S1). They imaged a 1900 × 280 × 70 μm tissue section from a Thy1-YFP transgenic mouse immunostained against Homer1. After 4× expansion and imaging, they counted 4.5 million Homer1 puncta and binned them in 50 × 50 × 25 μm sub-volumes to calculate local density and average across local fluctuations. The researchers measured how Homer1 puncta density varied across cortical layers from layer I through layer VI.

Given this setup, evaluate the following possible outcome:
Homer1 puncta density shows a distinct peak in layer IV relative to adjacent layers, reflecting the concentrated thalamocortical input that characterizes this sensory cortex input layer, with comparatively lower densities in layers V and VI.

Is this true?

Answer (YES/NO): NO